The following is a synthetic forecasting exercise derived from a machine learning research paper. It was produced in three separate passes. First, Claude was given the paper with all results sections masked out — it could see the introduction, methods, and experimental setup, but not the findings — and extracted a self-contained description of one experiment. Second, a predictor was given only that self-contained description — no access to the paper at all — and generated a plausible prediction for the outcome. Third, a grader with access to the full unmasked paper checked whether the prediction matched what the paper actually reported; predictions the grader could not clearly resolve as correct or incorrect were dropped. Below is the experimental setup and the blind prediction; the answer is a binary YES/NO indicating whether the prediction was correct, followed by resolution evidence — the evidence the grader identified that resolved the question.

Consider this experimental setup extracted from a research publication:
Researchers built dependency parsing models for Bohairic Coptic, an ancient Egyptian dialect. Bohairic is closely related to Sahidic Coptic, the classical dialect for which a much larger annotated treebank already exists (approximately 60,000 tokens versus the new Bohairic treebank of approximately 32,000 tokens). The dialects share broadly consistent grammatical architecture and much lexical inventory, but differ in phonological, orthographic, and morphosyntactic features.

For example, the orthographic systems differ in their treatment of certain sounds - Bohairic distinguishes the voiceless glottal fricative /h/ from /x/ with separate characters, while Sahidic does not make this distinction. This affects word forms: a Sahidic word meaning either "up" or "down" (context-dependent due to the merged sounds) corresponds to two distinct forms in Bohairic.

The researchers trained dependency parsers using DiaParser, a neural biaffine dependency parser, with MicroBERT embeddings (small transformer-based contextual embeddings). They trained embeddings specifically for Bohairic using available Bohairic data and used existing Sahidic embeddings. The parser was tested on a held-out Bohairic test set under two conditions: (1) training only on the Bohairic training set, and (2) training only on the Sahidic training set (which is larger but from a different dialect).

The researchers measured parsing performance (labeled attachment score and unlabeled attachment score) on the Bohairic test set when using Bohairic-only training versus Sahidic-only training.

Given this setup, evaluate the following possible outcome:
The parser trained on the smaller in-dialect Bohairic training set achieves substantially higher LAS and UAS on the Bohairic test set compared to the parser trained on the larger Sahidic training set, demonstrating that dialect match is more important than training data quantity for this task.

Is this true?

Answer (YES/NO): YES